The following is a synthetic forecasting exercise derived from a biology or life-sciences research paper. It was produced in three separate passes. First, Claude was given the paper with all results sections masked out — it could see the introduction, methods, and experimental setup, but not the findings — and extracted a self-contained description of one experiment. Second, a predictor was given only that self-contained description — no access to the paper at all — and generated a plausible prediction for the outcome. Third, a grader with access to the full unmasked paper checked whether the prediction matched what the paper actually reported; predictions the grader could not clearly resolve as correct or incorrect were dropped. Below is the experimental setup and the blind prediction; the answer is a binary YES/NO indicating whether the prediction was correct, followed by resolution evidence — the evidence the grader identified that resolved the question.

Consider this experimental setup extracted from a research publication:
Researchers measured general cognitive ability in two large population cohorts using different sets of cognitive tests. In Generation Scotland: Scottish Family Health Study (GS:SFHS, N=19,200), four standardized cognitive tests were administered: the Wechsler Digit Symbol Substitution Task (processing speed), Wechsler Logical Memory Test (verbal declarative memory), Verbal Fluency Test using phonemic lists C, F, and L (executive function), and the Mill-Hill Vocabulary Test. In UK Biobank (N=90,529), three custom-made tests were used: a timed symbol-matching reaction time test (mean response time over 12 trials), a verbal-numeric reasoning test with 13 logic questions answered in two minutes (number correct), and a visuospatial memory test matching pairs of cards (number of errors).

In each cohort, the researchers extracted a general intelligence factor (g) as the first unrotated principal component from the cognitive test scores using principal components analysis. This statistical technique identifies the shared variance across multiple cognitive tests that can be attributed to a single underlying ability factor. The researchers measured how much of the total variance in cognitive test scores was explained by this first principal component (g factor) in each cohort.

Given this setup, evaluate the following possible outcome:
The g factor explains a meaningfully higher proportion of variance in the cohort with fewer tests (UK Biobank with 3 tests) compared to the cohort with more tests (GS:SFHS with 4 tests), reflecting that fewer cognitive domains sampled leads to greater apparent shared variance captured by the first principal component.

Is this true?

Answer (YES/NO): NO